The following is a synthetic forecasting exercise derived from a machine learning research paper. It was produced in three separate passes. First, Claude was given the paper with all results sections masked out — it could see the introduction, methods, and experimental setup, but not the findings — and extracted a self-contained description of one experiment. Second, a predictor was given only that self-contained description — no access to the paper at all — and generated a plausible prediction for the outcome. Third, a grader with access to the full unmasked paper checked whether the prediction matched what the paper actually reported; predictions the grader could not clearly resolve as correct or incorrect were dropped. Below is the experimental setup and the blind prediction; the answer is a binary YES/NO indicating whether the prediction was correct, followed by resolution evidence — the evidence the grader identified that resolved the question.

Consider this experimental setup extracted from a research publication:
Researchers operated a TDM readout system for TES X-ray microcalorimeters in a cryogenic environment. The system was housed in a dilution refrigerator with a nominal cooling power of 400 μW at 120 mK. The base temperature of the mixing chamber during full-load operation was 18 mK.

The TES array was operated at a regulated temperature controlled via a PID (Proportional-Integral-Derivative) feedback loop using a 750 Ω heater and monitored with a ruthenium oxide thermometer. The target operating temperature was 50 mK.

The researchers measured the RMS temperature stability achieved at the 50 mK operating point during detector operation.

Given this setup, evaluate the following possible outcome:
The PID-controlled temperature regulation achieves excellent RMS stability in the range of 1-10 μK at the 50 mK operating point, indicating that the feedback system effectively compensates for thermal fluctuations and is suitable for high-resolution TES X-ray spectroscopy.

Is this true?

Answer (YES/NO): YES